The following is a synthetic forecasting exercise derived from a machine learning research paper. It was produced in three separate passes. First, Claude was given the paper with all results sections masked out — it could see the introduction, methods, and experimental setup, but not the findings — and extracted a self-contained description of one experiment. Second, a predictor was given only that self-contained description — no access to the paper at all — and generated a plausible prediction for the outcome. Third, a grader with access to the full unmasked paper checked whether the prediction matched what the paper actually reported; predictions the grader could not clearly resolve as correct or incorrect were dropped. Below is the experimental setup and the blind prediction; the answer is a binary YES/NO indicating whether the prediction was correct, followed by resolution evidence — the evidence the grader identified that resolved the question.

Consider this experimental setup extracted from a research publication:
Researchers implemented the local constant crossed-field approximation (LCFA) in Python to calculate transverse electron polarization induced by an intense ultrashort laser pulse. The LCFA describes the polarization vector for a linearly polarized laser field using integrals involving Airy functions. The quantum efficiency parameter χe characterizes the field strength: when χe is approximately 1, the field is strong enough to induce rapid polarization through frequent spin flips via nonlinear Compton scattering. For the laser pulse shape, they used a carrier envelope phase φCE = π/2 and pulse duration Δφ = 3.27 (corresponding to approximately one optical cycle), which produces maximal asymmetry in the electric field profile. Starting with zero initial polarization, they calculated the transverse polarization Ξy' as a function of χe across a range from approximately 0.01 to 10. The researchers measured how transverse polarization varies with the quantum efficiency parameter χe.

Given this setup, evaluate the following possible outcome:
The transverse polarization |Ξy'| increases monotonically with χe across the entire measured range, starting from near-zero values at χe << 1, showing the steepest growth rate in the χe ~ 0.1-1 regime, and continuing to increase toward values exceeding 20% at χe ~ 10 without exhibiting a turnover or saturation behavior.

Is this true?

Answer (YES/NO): NO